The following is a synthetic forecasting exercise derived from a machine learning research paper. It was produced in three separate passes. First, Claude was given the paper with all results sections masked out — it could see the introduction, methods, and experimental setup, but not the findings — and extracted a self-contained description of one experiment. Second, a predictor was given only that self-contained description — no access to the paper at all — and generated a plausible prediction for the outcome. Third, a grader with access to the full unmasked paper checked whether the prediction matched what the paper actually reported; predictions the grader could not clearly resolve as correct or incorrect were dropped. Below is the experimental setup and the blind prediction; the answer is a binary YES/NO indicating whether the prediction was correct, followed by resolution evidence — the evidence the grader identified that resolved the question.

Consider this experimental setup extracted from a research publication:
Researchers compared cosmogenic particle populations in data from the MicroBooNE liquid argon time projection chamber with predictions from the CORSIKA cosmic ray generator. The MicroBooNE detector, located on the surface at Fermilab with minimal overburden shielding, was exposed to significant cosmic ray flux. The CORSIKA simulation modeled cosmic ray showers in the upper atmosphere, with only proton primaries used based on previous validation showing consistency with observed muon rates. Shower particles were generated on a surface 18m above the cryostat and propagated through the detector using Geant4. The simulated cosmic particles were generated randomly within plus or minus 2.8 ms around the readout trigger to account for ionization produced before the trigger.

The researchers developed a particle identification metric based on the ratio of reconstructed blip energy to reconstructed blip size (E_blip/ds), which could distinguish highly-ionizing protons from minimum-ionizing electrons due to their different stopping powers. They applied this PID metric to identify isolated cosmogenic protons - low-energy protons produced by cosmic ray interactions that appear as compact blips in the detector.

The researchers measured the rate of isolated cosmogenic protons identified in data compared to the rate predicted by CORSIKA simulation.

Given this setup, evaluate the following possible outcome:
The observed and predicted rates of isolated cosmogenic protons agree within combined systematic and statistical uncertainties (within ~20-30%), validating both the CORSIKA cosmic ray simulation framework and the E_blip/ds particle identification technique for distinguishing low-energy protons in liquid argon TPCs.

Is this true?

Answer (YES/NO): NO